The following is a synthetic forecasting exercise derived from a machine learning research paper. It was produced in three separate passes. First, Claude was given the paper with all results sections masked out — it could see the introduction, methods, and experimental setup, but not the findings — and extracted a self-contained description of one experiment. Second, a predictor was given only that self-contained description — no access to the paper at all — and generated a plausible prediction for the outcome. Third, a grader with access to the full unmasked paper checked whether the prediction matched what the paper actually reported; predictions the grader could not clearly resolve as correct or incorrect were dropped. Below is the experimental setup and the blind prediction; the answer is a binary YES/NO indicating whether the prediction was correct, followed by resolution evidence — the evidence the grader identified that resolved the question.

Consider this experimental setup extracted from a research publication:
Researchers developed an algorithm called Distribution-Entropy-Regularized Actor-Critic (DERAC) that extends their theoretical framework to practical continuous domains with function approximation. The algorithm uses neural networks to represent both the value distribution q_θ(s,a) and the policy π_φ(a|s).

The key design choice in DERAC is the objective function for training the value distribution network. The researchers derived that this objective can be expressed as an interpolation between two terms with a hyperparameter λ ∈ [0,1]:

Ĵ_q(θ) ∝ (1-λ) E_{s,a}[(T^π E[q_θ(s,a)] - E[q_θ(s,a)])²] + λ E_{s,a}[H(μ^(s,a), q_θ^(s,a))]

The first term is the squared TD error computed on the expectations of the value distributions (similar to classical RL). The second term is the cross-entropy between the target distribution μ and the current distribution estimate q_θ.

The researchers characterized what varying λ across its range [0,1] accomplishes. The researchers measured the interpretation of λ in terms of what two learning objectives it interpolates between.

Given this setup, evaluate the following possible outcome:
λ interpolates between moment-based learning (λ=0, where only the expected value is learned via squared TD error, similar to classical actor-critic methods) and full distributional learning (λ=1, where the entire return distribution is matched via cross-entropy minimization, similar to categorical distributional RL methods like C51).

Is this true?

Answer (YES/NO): YES